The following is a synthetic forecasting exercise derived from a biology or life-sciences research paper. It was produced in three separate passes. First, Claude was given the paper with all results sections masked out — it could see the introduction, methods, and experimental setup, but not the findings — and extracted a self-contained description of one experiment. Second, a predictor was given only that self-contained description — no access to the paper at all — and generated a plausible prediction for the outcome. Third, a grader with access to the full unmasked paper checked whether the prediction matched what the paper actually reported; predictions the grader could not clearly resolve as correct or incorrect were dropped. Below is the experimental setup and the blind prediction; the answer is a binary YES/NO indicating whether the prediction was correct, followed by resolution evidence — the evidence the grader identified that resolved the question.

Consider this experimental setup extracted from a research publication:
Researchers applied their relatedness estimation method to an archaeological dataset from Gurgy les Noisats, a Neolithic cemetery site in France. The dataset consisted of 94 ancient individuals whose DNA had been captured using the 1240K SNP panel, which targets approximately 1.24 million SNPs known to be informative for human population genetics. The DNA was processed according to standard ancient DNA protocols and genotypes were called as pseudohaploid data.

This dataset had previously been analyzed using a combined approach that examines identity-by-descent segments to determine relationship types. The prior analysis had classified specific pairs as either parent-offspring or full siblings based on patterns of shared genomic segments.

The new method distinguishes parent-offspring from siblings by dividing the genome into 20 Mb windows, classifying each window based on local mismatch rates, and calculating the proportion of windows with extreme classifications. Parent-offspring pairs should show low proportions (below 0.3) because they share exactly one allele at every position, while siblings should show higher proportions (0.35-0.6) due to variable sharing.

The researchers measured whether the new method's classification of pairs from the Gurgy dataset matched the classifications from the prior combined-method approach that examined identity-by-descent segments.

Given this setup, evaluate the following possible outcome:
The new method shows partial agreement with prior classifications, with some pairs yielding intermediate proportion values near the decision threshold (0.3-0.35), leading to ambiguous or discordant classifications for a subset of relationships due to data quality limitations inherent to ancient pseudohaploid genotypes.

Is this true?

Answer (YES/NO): NO